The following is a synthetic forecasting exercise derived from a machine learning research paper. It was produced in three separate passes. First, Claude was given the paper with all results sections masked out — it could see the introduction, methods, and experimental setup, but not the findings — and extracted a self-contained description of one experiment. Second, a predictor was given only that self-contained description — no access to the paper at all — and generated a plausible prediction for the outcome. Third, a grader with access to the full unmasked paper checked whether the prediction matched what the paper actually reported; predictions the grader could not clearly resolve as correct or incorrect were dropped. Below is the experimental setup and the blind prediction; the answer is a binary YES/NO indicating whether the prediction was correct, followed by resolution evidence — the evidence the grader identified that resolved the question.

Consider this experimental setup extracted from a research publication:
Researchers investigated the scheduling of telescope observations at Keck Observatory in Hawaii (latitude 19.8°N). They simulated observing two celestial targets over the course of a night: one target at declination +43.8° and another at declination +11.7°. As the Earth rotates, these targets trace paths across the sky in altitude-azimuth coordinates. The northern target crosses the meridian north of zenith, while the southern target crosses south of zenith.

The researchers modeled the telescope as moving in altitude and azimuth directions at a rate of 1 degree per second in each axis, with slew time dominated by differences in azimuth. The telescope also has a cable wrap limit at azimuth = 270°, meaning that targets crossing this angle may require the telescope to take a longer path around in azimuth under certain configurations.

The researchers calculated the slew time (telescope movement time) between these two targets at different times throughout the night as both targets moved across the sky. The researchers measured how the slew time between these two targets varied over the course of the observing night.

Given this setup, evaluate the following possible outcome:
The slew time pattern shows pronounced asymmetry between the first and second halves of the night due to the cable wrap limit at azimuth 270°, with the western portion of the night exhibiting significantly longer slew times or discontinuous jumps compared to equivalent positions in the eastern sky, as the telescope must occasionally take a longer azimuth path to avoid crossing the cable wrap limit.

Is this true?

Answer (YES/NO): NO